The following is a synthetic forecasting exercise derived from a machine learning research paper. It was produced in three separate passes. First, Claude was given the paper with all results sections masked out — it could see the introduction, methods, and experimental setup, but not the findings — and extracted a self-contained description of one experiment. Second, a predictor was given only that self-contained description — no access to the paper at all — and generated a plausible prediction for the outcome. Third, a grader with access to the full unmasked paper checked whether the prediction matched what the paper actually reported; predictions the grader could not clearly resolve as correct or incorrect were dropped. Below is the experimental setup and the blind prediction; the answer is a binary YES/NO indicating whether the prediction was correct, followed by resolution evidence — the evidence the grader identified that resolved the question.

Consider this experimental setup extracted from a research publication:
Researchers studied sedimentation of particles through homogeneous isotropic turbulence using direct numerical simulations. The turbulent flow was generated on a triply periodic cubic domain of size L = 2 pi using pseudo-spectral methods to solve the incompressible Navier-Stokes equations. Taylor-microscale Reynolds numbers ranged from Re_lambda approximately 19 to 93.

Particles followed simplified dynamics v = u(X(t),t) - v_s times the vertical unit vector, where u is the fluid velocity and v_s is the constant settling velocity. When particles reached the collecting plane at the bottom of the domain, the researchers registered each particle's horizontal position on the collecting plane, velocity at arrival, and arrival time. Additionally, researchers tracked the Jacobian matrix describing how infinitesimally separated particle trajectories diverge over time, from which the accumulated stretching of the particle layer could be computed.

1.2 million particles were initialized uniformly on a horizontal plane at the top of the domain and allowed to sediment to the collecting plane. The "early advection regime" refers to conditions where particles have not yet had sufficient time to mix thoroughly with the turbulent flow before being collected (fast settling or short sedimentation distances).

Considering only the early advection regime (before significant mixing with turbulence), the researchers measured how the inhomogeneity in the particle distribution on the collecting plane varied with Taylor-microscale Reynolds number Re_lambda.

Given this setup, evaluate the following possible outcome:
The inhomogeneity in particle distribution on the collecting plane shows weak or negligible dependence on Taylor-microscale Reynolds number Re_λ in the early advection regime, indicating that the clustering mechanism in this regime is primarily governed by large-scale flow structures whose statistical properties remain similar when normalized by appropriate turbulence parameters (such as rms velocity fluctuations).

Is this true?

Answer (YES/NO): NO